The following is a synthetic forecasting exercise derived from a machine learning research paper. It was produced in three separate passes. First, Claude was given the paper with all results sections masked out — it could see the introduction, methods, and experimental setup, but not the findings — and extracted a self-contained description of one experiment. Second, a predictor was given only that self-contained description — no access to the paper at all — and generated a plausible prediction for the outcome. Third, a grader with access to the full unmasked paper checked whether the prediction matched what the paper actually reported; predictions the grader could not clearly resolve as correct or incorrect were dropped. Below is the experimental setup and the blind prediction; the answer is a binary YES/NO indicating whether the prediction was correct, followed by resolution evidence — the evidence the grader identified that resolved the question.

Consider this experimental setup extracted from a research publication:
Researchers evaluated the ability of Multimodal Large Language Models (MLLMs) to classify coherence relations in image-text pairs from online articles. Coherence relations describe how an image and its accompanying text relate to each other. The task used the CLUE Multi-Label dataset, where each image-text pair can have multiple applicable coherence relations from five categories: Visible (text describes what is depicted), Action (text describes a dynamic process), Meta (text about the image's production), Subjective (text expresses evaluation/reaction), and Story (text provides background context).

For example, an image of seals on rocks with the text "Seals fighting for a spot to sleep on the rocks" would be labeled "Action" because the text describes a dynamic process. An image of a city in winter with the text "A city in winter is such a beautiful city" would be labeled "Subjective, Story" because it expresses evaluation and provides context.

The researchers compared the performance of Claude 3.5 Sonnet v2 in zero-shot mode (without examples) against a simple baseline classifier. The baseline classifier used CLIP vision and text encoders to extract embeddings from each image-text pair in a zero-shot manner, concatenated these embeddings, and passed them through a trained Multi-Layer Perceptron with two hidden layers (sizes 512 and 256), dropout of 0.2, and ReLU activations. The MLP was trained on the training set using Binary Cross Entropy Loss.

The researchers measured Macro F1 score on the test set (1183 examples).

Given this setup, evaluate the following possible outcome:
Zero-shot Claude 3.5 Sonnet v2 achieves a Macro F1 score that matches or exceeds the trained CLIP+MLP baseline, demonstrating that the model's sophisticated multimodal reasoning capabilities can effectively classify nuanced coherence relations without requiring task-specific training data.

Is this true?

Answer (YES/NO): NO